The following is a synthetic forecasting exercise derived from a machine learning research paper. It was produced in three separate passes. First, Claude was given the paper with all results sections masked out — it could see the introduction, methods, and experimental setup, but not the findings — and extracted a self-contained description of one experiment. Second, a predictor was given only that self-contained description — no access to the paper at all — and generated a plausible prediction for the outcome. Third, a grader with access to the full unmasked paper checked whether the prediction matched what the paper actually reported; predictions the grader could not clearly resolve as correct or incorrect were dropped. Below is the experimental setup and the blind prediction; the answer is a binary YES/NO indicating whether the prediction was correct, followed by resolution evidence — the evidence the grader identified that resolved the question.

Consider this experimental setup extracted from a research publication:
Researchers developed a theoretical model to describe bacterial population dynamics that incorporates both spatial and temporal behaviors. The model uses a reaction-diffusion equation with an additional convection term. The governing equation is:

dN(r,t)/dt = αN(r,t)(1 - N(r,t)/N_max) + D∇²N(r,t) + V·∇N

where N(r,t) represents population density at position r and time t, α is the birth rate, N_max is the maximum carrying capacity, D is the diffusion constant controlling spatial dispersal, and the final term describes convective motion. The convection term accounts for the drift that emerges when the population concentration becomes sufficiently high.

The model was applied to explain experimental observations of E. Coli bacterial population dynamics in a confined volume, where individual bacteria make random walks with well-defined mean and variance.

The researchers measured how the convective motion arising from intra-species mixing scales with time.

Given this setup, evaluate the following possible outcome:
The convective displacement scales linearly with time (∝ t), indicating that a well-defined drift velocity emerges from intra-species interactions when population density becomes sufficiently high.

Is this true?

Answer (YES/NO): NO